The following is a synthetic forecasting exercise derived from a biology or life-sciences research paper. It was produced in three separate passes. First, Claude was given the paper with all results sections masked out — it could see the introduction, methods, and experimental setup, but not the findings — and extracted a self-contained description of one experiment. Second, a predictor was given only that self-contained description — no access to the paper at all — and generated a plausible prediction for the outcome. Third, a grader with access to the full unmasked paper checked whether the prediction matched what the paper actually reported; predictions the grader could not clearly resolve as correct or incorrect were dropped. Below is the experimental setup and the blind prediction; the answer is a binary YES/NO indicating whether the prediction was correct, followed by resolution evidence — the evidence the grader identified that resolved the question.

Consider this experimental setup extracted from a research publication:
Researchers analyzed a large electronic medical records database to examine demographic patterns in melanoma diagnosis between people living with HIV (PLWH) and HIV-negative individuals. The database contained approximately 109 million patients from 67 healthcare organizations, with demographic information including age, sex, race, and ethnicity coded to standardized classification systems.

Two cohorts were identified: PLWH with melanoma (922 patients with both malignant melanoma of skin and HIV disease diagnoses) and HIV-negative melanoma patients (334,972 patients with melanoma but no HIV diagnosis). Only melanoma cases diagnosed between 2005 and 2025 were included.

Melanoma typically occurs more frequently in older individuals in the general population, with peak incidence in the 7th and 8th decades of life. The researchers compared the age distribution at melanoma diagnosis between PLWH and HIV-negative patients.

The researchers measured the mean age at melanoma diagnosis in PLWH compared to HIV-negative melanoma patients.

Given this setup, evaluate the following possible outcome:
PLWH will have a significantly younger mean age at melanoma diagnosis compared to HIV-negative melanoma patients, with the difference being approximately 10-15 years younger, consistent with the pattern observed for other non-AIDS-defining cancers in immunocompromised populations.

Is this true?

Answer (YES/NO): NO